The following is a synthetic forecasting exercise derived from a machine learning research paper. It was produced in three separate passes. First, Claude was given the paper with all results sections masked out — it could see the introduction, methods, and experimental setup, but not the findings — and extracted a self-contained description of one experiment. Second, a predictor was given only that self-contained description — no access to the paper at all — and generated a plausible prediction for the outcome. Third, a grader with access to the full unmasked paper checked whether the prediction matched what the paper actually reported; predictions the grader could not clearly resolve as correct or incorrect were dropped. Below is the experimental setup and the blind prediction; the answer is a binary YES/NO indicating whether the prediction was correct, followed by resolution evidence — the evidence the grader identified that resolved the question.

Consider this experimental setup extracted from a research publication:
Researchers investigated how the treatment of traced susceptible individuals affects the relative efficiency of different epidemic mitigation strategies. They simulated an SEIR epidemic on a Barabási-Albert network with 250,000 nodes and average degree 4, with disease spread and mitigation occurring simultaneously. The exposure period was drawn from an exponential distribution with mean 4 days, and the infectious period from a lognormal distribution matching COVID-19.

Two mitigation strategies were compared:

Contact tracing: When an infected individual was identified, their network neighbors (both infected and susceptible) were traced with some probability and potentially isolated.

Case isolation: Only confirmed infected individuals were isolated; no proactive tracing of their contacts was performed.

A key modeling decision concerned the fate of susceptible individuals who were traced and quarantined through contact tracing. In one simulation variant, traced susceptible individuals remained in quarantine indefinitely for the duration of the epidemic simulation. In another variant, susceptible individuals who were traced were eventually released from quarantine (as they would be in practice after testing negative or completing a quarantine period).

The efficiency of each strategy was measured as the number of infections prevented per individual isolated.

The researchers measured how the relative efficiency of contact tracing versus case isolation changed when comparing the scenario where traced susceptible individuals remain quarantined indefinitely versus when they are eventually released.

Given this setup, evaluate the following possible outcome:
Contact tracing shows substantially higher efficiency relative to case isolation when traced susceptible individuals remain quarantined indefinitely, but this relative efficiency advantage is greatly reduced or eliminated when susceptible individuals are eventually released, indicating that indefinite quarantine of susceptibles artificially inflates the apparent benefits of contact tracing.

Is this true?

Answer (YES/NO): YES